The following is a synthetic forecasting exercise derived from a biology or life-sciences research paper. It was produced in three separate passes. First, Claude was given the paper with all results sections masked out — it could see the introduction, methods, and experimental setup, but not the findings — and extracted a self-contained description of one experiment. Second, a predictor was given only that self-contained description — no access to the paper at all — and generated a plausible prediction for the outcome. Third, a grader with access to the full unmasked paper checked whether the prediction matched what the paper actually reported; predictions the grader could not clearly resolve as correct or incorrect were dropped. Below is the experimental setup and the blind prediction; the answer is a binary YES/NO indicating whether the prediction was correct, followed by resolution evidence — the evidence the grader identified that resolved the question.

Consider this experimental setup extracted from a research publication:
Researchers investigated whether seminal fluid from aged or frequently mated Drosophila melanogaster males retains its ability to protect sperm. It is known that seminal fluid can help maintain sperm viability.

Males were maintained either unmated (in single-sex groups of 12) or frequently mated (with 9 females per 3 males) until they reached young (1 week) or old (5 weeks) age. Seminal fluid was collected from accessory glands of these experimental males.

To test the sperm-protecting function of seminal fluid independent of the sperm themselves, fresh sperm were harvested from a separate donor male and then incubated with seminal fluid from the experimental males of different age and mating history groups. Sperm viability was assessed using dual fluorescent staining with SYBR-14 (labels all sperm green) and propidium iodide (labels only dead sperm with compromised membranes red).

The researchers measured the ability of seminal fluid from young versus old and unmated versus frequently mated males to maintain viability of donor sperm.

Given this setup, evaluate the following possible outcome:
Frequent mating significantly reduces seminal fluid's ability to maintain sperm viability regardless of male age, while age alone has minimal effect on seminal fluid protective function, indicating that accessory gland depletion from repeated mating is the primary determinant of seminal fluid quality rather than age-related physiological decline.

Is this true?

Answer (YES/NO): NO